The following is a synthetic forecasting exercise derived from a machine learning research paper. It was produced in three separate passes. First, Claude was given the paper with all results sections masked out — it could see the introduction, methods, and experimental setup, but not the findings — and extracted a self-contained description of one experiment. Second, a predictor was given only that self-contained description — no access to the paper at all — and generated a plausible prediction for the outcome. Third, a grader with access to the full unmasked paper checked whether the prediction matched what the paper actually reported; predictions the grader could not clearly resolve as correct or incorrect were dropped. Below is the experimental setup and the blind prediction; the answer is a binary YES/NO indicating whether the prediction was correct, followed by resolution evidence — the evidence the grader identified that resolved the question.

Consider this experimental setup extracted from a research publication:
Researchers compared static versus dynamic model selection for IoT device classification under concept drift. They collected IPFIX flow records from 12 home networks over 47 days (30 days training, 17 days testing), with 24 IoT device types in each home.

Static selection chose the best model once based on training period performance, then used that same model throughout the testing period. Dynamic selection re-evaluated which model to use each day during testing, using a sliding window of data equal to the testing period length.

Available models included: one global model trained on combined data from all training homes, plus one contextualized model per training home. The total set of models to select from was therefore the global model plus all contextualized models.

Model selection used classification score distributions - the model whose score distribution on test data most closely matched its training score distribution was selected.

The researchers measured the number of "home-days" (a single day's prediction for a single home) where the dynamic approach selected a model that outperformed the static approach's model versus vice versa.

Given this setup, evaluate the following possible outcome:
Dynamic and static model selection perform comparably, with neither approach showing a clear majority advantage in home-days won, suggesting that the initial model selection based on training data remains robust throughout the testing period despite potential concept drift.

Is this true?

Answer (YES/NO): NO